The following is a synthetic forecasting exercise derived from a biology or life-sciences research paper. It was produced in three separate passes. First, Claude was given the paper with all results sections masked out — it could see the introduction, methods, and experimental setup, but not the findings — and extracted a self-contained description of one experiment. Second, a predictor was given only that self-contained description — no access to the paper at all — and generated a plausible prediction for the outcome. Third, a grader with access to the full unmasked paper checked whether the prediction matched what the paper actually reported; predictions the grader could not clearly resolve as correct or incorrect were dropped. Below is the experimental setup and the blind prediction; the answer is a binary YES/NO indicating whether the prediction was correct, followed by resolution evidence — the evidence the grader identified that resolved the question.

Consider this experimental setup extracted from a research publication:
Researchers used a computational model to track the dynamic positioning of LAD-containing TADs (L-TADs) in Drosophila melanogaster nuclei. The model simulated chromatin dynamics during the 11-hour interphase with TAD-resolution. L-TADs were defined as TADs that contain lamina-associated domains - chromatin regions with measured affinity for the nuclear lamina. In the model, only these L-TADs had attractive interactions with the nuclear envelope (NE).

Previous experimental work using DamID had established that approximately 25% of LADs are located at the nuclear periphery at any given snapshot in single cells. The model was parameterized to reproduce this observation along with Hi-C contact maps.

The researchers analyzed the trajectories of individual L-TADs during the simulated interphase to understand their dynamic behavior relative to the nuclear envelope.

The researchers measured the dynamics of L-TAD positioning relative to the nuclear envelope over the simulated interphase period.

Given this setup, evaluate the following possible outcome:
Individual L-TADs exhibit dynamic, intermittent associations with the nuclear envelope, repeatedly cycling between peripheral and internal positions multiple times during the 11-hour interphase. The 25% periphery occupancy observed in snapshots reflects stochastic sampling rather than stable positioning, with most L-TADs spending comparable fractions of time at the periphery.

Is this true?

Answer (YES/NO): NO